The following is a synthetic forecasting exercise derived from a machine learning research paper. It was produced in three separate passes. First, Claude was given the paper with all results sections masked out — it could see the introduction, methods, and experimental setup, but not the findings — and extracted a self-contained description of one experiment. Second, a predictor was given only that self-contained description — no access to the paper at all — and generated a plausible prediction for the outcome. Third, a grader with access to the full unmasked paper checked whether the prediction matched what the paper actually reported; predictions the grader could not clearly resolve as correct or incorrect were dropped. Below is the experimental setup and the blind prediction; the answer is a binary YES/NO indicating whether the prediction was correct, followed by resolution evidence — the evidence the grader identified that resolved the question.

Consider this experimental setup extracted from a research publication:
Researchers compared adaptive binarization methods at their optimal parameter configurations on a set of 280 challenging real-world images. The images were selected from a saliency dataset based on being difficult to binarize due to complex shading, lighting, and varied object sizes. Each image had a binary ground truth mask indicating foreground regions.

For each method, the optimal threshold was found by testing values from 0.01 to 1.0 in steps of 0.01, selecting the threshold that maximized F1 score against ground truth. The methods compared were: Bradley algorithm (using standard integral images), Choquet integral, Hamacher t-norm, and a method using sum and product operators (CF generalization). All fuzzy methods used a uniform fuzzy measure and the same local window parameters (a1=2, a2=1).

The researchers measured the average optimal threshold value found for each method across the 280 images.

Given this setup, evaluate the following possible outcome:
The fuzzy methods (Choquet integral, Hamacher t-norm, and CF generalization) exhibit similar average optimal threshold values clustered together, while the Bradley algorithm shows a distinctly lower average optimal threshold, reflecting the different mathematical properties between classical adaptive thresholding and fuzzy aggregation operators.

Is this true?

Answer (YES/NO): NO